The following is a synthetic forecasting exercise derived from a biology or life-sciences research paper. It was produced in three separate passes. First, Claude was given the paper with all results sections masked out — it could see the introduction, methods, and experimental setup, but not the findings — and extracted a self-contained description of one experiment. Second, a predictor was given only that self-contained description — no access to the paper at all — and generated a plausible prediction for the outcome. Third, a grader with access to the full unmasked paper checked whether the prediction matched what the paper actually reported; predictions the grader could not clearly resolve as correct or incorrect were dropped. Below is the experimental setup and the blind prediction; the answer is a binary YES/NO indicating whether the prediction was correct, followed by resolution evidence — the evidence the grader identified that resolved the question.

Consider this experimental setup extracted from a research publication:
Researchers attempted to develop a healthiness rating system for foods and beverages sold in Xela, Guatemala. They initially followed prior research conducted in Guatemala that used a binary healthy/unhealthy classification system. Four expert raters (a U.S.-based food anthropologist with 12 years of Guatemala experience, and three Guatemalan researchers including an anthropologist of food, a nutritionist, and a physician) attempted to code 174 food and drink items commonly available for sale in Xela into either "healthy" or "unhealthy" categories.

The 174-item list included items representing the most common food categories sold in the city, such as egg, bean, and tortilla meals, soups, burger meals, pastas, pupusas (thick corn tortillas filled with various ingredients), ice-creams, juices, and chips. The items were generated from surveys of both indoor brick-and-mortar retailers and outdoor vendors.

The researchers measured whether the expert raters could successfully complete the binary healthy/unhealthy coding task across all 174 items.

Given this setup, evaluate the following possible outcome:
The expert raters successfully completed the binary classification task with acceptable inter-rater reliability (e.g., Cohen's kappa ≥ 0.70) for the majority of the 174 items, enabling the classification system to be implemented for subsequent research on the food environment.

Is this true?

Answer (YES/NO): NO